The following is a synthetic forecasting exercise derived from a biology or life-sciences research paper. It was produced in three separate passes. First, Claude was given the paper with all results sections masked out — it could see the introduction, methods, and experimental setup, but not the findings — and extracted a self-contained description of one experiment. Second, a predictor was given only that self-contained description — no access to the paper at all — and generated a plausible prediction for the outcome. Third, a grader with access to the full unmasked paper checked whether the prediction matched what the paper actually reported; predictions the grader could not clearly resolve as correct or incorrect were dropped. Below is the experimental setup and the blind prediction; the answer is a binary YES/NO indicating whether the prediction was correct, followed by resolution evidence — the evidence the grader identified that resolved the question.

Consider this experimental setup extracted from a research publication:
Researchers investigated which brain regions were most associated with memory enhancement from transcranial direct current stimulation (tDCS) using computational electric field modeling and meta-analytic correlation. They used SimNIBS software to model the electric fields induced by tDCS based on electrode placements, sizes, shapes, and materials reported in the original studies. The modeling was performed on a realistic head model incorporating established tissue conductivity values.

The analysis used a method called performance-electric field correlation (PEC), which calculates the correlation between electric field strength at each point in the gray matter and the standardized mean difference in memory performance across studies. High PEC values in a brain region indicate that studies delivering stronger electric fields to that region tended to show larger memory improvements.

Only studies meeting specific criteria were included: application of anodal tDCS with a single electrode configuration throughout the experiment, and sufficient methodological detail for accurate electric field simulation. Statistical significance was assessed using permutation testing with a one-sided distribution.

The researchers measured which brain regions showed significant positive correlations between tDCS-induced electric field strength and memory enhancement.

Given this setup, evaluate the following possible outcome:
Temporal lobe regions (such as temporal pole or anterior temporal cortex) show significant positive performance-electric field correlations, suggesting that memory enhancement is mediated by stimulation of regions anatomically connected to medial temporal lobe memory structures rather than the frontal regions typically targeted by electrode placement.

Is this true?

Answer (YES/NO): NO